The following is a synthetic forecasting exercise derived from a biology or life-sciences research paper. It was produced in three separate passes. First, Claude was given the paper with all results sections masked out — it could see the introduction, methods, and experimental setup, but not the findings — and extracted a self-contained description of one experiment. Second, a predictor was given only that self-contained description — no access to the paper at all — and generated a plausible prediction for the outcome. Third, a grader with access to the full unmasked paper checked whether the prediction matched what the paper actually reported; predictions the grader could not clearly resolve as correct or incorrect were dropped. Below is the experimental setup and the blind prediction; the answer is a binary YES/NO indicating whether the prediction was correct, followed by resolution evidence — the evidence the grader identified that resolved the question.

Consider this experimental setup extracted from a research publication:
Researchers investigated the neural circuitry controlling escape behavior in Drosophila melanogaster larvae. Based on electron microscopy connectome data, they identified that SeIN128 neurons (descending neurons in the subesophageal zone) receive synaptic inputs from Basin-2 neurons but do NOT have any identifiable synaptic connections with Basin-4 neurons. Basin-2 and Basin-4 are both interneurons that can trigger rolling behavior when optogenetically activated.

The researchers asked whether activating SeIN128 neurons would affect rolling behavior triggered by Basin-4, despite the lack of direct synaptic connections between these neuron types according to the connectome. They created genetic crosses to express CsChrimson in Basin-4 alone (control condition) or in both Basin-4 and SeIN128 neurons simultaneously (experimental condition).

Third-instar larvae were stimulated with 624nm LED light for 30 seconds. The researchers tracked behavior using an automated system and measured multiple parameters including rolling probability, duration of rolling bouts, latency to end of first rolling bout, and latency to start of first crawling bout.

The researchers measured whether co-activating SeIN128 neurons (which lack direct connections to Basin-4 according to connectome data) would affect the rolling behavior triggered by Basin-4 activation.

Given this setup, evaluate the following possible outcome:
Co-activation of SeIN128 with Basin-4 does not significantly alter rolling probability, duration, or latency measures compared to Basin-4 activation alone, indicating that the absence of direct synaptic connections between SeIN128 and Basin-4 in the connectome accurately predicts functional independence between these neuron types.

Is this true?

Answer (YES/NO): NO